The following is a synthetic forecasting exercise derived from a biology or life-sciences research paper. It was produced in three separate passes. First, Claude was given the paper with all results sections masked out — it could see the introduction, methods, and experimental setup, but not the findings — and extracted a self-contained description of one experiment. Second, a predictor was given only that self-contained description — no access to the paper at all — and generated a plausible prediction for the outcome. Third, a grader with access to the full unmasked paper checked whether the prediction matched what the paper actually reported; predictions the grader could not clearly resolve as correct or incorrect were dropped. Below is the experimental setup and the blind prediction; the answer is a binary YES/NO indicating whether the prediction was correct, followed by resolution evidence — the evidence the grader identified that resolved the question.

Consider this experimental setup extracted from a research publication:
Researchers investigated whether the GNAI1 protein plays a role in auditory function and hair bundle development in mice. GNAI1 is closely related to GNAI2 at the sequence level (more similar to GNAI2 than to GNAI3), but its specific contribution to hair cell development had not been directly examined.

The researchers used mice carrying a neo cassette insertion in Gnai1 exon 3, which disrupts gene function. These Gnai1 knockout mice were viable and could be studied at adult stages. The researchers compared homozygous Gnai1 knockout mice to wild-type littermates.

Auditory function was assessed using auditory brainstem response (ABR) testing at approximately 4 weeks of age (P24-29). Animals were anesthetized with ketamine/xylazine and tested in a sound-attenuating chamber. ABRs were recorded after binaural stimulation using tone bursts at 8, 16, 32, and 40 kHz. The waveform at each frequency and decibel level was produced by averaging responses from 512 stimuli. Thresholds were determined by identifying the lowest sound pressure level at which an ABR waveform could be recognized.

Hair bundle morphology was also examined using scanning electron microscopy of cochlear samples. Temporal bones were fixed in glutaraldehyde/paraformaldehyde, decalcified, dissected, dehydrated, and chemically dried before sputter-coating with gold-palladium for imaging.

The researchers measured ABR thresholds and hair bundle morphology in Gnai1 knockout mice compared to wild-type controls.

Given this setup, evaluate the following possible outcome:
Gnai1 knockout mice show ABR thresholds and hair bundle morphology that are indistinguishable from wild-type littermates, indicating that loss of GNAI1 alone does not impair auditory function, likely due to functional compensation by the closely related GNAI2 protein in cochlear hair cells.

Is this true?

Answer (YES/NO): NO